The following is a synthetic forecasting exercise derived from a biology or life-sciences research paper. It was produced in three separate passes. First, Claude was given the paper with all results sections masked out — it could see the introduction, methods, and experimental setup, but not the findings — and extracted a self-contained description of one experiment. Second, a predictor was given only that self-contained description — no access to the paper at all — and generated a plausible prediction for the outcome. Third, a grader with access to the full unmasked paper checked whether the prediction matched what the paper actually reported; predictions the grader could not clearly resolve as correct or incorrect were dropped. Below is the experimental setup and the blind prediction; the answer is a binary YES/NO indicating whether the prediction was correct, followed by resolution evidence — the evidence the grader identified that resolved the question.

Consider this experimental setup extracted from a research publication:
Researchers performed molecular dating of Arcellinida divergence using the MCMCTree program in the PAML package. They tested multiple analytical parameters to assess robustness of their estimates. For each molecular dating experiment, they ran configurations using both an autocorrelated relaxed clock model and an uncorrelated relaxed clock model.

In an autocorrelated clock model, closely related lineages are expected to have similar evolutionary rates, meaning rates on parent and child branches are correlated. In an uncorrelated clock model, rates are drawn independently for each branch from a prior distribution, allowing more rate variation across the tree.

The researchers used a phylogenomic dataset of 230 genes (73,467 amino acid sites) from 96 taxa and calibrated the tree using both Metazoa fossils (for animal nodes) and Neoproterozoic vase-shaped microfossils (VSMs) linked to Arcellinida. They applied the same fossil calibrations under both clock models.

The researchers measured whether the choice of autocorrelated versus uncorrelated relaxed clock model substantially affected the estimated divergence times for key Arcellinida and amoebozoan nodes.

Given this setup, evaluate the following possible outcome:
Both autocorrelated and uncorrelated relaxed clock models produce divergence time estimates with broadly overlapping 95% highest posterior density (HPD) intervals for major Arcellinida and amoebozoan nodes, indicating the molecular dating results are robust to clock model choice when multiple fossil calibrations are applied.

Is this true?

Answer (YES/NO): YES